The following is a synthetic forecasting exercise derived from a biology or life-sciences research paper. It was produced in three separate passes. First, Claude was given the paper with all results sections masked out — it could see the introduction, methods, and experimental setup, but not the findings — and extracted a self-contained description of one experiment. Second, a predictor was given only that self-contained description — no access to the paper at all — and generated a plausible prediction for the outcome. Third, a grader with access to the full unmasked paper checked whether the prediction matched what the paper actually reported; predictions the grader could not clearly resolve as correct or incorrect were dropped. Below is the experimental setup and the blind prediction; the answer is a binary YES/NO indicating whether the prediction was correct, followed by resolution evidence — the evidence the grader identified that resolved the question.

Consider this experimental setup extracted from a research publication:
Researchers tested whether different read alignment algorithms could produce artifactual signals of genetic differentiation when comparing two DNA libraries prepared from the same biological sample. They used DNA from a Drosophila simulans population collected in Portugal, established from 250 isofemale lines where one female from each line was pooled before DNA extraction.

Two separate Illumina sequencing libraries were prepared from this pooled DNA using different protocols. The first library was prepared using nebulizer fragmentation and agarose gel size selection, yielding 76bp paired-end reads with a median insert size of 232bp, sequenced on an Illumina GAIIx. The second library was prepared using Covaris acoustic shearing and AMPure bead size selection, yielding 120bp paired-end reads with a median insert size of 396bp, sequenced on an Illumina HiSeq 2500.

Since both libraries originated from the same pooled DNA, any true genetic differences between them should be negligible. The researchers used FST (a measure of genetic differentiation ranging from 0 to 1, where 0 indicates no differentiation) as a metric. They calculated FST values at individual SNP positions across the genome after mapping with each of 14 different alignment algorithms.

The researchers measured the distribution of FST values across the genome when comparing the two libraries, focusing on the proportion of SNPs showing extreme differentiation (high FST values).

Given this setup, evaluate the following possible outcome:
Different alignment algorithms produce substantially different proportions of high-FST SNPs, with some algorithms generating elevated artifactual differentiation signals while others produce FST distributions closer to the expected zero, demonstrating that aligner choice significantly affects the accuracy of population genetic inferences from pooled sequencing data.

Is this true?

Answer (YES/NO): YES